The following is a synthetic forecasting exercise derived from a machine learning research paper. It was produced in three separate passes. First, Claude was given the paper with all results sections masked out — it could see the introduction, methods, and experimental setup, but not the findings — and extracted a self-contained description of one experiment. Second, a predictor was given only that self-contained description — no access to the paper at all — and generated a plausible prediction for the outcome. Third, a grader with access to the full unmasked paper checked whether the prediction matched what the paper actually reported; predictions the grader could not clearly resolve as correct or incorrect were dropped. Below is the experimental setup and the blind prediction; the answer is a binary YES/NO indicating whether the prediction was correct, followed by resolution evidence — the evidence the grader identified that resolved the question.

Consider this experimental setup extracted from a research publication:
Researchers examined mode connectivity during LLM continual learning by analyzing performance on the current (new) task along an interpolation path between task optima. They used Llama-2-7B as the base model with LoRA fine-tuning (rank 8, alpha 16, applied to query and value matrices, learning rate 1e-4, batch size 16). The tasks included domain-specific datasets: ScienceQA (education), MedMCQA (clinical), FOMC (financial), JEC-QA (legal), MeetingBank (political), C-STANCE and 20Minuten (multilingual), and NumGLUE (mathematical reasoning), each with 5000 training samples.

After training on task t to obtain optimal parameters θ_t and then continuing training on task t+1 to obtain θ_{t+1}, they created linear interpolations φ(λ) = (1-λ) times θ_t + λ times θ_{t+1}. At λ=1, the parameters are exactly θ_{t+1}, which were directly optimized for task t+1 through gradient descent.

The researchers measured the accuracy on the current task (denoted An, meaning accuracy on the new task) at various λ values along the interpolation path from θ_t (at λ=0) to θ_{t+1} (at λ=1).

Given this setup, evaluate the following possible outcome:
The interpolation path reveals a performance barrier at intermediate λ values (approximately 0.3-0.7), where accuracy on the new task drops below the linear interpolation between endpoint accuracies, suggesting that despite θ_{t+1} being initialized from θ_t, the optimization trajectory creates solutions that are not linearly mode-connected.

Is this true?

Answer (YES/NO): NO